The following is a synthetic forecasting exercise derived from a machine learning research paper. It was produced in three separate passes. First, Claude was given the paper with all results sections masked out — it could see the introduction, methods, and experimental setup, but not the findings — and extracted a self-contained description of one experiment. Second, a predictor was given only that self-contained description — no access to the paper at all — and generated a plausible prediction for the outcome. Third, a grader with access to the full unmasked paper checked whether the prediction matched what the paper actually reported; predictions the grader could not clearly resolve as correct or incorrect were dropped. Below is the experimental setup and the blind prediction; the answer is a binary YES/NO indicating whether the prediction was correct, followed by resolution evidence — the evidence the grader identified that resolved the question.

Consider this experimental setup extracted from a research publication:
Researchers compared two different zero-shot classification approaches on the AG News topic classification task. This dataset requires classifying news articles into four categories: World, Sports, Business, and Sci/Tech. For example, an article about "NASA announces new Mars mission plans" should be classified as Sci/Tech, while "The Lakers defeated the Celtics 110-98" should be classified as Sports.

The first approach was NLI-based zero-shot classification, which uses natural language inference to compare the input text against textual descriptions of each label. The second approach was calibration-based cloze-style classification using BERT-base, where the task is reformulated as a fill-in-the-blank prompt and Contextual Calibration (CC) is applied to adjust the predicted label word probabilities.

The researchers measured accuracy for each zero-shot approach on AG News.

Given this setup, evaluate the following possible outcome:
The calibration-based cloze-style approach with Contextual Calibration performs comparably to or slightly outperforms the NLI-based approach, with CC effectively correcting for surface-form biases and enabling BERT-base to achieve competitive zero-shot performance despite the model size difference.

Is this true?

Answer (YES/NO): NO